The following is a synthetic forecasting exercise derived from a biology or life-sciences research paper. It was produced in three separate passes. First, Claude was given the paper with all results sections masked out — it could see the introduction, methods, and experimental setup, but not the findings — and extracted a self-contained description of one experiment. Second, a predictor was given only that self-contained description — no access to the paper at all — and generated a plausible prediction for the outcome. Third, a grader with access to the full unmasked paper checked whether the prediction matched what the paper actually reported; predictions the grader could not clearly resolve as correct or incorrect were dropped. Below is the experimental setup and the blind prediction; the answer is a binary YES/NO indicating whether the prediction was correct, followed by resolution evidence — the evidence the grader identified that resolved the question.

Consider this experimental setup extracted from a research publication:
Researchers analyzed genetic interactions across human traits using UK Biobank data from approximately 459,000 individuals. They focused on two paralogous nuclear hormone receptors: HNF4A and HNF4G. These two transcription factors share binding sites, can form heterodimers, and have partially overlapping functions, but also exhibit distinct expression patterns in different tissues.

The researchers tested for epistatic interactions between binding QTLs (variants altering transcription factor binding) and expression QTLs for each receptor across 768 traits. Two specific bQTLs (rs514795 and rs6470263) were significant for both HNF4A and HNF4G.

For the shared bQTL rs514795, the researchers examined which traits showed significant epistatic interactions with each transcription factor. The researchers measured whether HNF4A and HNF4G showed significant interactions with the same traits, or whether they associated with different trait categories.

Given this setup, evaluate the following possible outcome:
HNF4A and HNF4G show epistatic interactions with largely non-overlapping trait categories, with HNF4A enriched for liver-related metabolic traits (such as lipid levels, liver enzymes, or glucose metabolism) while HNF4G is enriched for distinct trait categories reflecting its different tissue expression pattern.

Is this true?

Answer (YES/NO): NO